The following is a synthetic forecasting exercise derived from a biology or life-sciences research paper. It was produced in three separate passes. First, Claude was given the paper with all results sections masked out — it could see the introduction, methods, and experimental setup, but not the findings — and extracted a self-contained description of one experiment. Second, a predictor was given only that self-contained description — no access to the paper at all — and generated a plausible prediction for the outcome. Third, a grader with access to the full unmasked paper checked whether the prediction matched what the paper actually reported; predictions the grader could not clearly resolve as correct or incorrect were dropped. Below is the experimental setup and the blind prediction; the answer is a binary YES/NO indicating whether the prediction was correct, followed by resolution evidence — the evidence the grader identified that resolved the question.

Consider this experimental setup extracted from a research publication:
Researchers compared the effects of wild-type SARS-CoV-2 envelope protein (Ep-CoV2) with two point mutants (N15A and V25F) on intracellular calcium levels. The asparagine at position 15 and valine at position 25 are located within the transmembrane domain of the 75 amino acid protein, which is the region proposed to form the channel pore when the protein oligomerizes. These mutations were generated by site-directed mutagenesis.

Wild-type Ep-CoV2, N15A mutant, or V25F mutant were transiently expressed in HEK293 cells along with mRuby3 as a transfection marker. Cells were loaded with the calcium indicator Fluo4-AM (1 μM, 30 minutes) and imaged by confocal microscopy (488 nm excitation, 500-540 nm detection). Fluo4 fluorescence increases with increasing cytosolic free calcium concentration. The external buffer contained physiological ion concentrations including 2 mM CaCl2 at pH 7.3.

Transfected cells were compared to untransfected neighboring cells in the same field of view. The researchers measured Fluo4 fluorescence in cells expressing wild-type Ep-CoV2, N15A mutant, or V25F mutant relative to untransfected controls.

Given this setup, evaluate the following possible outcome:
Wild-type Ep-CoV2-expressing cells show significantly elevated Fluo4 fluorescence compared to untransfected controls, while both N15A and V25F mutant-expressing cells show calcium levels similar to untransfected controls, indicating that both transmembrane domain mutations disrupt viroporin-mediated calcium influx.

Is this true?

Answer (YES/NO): NO